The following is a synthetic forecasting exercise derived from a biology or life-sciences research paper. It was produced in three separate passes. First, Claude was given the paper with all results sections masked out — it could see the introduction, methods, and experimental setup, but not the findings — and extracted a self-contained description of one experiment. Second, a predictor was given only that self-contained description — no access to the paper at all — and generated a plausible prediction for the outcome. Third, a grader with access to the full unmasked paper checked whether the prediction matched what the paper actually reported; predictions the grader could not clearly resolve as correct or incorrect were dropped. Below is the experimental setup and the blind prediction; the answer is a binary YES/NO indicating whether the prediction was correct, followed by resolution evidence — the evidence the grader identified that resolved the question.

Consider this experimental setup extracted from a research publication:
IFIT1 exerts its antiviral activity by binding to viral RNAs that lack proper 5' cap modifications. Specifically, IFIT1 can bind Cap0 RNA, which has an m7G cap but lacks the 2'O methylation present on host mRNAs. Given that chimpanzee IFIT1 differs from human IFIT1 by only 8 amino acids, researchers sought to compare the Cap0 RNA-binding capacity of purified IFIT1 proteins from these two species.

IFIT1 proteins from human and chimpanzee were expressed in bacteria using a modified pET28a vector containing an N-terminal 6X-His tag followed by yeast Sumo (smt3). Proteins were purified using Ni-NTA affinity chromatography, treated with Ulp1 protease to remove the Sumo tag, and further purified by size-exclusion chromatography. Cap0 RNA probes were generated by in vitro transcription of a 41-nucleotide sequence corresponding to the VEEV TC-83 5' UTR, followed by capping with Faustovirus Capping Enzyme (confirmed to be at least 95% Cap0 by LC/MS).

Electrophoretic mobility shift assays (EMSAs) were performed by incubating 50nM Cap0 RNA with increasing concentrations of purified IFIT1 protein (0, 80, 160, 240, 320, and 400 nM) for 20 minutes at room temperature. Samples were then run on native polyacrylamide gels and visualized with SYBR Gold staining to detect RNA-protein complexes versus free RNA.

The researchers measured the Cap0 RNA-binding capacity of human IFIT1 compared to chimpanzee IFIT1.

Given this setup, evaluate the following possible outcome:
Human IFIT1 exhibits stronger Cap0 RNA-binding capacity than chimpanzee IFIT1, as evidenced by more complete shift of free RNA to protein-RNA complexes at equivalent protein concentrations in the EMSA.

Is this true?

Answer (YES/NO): YES